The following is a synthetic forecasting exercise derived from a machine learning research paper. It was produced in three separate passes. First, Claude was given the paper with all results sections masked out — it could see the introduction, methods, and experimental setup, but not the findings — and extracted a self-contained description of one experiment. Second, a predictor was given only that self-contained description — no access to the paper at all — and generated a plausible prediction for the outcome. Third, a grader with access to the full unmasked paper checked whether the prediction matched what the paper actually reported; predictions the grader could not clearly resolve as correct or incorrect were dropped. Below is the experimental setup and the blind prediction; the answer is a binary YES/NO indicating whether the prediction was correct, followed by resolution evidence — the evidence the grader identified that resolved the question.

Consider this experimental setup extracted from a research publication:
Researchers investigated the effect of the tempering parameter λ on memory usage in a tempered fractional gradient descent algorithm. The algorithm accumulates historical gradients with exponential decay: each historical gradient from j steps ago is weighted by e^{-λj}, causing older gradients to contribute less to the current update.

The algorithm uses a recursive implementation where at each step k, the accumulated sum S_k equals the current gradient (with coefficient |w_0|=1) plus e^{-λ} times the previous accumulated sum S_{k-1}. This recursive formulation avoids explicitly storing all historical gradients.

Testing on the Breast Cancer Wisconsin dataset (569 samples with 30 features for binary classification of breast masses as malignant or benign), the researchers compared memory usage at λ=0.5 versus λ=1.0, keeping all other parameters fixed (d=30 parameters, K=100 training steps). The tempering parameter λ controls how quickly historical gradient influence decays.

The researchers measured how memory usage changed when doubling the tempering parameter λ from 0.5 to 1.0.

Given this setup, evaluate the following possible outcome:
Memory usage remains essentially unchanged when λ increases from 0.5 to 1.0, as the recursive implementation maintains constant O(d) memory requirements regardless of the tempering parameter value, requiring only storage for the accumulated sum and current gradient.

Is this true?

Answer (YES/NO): NO